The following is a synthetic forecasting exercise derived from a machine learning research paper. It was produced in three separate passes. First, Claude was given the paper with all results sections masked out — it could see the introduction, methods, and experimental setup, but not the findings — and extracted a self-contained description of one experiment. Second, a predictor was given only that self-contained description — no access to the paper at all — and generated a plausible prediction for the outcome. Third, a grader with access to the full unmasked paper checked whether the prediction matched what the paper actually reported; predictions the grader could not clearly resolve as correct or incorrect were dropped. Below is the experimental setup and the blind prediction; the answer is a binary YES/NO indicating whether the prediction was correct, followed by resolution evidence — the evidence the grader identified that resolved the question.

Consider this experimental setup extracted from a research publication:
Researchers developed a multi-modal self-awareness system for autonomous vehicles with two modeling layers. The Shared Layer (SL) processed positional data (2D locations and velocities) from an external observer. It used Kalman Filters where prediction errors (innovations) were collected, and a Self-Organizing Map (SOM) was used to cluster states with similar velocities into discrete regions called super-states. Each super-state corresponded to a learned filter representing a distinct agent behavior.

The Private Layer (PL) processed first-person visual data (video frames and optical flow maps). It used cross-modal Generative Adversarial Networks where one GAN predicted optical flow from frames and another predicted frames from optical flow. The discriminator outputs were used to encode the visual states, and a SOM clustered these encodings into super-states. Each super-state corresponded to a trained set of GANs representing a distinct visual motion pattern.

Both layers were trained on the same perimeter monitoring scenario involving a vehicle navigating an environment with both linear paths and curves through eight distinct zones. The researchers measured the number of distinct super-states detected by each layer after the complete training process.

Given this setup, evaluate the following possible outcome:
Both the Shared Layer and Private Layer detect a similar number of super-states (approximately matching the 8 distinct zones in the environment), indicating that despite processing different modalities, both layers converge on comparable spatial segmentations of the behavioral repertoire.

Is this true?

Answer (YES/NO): NO